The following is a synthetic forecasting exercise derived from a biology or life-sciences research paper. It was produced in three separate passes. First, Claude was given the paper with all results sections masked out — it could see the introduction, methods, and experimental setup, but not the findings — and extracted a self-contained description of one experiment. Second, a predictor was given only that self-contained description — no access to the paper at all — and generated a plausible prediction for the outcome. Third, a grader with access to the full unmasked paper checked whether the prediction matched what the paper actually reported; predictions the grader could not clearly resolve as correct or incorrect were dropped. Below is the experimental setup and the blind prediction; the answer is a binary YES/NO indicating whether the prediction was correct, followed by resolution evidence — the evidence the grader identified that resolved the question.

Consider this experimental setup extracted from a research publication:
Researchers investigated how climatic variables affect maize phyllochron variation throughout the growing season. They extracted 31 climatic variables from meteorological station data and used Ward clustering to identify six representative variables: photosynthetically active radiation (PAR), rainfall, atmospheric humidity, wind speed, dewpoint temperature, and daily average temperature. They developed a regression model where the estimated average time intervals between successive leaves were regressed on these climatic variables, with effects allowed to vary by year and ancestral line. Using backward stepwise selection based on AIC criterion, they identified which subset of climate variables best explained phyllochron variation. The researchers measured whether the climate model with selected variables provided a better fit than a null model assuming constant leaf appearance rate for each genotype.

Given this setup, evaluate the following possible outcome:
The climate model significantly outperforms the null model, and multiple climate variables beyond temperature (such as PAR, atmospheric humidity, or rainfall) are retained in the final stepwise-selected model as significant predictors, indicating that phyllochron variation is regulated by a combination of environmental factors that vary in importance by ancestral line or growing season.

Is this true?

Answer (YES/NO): YES